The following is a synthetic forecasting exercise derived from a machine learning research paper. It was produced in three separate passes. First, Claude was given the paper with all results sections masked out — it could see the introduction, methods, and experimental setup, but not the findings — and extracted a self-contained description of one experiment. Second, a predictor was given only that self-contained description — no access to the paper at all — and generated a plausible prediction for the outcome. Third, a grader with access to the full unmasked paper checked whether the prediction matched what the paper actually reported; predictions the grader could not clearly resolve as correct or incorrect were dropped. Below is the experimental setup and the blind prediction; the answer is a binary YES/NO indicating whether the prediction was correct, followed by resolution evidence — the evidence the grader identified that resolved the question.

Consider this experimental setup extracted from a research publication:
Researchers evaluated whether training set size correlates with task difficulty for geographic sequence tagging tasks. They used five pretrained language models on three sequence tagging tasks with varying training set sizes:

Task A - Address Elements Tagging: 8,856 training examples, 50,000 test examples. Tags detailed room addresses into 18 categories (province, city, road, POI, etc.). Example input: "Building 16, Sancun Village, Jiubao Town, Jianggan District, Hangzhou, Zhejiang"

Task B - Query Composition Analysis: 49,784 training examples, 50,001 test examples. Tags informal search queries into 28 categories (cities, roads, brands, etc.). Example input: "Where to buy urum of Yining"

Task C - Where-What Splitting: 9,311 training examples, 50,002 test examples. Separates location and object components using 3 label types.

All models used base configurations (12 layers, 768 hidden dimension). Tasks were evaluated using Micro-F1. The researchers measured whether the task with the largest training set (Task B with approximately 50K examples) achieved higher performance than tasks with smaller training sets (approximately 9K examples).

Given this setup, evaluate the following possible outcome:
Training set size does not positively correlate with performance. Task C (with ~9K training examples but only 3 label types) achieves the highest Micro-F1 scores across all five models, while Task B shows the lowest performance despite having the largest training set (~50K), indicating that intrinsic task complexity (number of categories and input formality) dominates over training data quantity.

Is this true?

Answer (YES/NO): NO